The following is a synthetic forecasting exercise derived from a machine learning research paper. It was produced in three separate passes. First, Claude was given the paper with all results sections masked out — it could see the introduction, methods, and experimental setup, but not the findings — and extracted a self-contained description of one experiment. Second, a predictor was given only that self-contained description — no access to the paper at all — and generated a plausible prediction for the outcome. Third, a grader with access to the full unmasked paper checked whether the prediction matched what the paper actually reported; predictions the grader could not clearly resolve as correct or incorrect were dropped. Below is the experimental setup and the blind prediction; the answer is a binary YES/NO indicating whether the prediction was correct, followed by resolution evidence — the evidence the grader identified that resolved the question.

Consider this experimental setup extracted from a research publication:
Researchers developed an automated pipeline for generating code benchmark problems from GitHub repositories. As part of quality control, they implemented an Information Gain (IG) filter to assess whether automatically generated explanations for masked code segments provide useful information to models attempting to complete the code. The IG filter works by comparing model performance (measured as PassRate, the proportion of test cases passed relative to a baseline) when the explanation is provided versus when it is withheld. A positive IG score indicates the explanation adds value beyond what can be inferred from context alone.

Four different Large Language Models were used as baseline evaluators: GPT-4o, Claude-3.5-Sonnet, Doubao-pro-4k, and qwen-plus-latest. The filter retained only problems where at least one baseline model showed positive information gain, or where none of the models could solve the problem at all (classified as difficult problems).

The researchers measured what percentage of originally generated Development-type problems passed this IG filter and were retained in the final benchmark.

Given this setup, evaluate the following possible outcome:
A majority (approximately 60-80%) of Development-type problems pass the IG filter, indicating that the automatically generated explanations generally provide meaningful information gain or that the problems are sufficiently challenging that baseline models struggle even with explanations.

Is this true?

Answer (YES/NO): NO